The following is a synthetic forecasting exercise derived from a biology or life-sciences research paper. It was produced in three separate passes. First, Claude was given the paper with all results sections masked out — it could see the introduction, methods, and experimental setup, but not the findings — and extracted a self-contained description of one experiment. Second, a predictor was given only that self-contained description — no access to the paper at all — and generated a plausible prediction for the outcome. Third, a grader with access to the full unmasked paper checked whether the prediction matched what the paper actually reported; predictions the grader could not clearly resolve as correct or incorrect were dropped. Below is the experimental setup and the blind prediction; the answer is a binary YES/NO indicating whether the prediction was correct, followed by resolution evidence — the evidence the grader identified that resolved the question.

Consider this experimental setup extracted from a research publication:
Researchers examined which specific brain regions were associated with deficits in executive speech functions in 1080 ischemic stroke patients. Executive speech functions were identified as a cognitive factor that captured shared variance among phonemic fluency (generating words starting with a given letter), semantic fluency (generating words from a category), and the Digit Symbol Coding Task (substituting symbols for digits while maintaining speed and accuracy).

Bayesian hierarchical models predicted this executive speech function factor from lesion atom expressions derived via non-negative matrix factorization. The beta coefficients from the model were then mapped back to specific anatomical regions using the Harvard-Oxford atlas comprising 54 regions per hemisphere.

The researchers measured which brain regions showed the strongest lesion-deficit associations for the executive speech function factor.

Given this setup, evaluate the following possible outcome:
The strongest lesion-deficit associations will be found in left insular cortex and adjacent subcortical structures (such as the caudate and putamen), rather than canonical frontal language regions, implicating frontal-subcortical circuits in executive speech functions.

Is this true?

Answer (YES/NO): NO